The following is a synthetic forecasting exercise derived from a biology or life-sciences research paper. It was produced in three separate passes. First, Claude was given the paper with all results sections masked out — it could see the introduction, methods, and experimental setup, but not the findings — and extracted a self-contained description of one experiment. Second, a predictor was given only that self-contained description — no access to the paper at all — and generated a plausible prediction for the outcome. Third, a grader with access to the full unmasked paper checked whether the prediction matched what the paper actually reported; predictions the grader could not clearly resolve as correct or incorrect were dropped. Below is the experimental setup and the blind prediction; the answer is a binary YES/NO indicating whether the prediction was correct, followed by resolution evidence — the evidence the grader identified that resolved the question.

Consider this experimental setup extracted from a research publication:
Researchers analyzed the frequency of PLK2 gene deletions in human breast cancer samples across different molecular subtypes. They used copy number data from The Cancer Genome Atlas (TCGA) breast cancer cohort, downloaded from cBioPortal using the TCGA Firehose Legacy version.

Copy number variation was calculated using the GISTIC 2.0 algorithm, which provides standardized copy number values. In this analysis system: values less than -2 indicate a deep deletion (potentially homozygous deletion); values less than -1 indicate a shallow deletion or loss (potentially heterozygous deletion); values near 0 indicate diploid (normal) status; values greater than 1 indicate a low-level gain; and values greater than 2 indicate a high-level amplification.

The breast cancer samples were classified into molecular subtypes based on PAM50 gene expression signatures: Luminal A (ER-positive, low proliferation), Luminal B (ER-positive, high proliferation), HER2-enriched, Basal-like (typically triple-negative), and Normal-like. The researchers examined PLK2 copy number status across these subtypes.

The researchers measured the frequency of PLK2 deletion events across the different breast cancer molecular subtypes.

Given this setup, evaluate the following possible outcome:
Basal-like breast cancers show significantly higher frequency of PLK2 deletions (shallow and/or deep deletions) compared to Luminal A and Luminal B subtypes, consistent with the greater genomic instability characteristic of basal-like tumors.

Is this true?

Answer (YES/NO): YES